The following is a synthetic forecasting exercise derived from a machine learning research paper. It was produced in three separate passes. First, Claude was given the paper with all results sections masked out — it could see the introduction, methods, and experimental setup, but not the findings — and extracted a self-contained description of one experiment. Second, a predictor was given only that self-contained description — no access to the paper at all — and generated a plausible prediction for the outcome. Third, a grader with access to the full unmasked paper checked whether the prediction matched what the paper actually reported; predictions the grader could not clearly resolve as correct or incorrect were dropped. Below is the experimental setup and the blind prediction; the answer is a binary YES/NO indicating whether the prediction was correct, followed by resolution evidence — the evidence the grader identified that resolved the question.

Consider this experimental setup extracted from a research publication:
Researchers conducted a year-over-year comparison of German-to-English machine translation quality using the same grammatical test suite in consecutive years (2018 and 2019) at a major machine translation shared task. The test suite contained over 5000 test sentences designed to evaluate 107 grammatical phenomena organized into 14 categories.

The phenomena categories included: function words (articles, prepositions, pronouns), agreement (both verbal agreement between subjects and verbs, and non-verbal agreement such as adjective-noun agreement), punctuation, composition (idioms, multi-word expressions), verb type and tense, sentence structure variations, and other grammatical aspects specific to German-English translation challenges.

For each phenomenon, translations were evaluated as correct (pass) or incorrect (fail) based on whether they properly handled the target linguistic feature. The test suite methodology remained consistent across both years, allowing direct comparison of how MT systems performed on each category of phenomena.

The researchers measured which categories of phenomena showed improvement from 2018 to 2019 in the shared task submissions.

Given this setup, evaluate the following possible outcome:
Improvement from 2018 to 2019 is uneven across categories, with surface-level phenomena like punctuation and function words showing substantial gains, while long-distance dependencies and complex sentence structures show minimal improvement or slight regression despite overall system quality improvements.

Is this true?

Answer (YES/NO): NO